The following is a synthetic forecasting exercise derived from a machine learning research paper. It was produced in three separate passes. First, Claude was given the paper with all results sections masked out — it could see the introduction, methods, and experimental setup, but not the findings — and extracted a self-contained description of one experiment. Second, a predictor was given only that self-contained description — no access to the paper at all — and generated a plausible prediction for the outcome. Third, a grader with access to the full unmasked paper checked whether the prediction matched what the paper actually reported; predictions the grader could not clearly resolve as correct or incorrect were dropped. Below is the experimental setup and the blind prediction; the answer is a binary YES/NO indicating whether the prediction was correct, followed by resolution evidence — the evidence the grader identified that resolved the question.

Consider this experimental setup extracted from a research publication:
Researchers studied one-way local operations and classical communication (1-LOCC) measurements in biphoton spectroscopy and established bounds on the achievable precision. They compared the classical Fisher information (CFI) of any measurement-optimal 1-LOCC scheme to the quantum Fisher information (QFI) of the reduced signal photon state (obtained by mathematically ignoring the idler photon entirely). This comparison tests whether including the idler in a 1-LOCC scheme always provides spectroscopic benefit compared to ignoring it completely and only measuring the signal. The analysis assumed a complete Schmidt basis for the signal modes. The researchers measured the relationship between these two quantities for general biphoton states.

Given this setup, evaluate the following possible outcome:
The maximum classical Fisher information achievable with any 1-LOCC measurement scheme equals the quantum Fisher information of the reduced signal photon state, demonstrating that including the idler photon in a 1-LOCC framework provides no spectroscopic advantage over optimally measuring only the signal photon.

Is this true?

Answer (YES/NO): NO